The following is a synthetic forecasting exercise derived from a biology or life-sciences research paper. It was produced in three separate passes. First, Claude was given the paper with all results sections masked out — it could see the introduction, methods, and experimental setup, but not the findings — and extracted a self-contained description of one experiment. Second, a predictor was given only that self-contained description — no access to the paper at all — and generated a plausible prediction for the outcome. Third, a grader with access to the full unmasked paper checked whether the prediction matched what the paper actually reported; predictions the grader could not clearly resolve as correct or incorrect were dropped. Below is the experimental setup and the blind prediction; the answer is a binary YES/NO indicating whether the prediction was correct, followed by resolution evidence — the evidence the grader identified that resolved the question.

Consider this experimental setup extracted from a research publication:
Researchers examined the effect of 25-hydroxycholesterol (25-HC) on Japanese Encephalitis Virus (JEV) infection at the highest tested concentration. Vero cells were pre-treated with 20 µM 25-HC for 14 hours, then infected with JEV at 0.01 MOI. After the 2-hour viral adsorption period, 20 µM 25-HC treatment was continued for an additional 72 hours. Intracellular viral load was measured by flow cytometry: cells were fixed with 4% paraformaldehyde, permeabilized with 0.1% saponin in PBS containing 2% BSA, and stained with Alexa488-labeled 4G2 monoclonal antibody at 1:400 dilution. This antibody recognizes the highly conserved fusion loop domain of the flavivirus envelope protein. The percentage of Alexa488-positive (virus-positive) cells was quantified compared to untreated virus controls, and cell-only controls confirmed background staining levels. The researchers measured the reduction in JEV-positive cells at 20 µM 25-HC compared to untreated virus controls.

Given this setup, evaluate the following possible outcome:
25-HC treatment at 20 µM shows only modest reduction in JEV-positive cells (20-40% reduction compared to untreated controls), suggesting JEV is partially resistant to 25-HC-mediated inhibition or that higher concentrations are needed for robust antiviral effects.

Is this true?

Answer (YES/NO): NO